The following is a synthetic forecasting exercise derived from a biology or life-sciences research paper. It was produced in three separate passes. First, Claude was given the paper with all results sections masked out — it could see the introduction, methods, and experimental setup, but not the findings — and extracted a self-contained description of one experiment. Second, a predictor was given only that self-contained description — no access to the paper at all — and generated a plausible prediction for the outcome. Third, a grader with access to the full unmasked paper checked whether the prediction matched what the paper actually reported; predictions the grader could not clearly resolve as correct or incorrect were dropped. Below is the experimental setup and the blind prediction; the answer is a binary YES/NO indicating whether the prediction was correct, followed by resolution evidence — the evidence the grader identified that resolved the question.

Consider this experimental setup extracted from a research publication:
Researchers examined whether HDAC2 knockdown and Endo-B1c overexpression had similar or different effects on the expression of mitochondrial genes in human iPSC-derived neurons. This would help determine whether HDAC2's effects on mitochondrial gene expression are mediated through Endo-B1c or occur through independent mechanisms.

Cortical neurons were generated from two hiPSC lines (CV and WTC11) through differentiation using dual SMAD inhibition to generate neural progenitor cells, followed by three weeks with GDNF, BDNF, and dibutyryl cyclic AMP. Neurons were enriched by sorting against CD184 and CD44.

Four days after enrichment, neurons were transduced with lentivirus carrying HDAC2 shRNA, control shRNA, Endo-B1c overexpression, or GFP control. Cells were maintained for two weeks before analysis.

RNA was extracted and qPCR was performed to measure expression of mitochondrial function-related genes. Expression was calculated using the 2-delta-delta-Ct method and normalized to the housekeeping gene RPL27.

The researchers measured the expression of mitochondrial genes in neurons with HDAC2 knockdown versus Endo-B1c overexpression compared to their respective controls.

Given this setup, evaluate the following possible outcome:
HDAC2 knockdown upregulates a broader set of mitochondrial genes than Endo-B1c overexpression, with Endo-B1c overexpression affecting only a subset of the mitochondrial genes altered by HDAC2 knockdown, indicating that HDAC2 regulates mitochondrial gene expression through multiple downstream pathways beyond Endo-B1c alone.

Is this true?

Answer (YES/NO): NO